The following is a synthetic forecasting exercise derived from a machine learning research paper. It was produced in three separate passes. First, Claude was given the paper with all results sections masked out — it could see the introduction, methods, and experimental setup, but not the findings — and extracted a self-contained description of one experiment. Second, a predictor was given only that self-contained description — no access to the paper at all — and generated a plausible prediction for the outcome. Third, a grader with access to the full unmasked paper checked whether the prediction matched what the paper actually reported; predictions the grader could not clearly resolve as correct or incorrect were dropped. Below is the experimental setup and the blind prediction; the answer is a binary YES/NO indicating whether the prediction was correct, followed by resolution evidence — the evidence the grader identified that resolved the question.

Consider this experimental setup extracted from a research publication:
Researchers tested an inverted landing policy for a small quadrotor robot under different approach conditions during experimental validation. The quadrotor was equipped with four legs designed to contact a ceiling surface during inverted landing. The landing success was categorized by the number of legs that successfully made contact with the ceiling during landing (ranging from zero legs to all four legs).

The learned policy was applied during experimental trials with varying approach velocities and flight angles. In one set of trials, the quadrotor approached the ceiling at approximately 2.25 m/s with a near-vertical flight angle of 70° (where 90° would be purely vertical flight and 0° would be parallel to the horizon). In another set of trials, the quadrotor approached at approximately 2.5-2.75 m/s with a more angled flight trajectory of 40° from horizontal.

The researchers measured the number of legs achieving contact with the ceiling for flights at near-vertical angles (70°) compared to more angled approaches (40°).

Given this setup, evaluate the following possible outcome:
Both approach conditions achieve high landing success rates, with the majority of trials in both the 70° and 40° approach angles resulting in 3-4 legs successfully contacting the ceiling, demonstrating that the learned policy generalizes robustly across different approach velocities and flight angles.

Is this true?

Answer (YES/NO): NO